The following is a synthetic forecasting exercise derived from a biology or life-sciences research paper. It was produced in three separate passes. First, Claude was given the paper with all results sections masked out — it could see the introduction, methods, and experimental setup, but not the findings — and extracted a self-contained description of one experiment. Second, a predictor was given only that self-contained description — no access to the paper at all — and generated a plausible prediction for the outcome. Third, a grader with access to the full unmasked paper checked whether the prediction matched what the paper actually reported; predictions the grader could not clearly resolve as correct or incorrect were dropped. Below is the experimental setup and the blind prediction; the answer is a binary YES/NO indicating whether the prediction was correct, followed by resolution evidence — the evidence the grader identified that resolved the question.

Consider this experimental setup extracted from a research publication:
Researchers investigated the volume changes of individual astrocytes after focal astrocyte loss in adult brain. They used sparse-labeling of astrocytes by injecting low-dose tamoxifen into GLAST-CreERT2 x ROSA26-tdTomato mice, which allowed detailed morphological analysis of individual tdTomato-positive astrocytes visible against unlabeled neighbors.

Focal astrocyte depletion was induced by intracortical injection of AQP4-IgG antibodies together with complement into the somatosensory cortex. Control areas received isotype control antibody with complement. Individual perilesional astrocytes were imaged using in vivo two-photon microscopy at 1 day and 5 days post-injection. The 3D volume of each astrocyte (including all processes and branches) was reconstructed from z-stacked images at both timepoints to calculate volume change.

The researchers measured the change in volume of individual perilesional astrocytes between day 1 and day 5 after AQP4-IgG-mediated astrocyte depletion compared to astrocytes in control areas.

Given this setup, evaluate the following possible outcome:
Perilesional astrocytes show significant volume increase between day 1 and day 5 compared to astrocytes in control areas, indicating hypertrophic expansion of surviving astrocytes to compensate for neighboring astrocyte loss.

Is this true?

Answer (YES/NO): YES